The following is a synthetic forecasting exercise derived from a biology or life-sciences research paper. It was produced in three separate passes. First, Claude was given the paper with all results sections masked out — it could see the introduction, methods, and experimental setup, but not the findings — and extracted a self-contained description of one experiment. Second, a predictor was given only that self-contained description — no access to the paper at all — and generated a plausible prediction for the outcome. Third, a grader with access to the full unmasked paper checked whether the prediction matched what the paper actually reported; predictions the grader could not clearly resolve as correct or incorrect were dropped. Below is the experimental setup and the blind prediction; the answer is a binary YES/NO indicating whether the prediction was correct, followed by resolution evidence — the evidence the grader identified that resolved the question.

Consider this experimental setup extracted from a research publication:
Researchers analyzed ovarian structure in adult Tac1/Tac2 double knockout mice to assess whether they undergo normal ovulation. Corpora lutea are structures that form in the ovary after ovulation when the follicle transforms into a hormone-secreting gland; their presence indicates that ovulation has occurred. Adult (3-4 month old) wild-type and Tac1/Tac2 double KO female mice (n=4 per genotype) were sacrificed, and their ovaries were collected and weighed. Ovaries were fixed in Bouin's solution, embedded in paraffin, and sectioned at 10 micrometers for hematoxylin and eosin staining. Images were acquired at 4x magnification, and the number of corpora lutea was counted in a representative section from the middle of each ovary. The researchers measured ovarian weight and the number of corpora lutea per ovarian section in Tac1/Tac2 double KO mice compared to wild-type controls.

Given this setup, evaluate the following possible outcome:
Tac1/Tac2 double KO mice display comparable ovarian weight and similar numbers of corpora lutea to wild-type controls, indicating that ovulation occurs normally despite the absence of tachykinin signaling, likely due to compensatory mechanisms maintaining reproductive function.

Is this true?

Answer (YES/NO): NO